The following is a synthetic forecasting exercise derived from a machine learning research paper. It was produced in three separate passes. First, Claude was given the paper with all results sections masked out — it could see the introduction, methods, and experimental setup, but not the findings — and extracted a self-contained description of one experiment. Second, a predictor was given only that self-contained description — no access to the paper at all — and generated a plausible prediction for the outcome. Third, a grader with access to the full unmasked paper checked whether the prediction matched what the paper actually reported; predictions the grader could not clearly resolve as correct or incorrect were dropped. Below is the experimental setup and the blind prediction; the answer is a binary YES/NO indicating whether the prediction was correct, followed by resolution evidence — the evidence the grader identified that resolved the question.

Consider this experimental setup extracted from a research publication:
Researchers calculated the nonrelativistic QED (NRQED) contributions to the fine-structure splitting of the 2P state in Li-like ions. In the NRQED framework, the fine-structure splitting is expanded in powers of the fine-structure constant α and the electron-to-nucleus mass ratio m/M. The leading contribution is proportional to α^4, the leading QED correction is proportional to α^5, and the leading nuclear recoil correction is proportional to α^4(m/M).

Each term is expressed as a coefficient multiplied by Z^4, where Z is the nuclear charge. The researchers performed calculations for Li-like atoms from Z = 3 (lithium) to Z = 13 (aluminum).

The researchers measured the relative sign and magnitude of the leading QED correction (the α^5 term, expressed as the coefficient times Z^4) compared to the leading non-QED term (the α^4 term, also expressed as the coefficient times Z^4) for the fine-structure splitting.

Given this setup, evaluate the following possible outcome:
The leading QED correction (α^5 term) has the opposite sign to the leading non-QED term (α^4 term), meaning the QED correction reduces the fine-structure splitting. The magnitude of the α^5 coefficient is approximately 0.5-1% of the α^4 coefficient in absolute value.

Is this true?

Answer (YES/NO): NO